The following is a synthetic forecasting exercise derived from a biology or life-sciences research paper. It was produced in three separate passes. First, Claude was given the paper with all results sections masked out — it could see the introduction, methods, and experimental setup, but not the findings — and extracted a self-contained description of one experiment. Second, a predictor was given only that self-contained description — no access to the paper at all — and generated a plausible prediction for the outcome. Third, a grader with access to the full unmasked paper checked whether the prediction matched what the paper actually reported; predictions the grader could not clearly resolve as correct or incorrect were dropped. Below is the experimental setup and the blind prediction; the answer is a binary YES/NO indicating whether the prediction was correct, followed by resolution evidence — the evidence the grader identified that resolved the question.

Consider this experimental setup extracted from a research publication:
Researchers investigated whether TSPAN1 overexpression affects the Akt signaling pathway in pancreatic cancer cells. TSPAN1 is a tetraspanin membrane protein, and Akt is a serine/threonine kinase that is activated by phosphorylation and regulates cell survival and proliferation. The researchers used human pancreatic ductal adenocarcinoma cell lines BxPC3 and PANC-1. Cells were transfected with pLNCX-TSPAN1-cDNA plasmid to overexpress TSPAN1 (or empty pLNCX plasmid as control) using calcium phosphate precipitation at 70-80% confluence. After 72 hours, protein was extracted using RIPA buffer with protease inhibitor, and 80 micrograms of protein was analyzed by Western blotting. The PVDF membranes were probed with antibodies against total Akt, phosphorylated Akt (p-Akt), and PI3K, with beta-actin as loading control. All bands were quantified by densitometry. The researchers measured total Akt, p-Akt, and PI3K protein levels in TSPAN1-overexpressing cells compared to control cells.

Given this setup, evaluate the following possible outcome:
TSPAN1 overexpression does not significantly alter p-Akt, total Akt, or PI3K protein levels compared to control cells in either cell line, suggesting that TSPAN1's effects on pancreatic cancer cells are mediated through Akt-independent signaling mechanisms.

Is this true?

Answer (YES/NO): NO